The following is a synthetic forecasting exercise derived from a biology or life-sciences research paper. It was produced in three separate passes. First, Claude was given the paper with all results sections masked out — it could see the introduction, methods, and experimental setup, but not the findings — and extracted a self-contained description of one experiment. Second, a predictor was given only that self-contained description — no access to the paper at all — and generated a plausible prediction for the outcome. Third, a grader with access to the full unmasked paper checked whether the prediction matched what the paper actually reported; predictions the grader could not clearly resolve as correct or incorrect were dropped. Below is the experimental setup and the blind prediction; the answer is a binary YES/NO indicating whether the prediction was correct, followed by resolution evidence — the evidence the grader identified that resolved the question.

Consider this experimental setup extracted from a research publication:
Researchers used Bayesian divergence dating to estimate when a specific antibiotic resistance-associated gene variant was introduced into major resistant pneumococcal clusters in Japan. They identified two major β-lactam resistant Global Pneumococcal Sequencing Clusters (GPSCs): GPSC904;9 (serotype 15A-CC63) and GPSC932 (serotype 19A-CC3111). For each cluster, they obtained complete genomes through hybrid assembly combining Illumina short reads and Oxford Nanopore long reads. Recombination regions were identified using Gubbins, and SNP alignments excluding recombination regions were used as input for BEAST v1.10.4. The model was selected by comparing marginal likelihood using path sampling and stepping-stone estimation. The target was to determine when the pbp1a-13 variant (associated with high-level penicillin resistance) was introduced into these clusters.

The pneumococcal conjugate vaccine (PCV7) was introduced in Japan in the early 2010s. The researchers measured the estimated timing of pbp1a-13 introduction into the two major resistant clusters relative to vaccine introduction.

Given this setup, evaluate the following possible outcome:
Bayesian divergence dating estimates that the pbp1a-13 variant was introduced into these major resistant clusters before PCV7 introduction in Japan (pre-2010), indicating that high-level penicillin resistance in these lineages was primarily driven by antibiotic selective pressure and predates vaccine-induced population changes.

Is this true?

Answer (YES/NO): YES